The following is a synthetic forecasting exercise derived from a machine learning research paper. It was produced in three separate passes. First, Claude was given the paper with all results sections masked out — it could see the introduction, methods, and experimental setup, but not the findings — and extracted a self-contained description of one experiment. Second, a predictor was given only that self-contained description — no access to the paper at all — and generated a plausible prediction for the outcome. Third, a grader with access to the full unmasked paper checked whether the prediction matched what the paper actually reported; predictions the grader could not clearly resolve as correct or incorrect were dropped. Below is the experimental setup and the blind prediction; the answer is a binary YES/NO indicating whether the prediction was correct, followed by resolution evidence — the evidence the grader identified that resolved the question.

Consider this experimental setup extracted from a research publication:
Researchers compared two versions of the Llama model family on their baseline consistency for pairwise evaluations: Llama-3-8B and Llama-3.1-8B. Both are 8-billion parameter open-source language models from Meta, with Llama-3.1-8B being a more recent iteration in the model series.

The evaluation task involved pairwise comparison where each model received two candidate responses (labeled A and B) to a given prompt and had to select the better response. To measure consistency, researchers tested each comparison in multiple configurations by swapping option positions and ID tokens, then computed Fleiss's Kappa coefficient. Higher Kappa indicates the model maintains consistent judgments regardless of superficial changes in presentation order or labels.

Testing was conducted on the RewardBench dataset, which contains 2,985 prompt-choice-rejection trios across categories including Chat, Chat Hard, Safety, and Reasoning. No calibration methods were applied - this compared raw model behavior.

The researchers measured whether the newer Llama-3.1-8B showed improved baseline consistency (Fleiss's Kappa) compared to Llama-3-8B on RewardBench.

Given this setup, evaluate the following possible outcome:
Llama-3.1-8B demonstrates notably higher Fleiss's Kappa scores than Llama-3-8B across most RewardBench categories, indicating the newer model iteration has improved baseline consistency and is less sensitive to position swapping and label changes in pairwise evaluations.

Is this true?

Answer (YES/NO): NO